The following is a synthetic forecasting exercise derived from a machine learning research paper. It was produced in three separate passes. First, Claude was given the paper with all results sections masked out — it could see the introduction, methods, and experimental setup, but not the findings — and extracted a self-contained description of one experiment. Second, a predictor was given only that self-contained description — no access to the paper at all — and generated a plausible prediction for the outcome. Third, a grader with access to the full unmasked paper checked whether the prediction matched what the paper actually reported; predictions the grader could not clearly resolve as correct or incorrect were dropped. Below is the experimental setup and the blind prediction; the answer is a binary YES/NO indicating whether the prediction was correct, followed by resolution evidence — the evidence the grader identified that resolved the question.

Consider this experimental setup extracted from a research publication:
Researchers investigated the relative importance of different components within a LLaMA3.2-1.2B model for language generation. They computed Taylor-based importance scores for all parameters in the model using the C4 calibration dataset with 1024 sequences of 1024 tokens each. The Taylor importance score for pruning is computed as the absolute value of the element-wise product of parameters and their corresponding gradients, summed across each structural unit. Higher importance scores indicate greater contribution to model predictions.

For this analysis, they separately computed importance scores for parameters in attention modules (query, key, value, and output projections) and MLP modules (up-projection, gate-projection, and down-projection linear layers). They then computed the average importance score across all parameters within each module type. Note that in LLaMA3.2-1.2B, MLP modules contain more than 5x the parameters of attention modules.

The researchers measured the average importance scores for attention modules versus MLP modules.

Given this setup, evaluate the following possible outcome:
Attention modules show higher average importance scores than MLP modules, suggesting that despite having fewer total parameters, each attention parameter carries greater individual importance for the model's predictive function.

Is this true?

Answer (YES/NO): YES